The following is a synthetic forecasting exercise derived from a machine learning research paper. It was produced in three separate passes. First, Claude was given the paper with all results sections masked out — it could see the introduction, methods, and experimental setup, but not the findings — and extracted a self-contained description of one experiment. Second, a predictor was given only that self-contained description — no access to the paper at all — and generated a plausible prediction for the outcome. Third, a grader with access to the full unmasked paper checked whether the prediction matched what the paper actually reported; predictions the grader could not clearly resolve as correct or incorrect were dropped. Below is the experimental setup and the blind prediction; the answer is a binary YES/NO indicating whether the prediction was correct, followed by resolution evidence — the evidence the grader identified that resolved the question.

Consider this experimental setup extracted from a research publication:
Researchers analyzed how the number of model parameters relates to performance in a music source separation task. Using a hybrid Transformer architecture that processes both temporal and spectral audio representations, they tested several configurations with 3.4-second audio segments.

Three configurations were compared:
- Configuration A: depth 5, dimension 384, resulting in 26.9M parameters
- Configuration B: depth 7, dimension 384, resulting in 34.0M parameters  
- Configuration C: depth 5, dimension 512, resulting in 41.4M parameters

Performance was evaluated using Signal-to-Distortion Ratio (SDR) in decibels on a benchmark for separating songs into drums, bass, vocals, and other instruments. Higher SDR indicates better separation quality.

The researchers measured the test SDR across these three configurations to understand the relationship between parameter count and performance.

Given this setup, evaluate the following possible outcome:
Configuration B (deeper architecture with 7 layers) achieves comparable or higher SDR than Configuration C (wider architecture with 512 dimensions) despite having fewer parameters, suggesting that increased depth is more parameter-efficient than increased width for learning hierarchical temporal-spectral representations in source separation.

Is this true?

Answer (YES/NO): YES